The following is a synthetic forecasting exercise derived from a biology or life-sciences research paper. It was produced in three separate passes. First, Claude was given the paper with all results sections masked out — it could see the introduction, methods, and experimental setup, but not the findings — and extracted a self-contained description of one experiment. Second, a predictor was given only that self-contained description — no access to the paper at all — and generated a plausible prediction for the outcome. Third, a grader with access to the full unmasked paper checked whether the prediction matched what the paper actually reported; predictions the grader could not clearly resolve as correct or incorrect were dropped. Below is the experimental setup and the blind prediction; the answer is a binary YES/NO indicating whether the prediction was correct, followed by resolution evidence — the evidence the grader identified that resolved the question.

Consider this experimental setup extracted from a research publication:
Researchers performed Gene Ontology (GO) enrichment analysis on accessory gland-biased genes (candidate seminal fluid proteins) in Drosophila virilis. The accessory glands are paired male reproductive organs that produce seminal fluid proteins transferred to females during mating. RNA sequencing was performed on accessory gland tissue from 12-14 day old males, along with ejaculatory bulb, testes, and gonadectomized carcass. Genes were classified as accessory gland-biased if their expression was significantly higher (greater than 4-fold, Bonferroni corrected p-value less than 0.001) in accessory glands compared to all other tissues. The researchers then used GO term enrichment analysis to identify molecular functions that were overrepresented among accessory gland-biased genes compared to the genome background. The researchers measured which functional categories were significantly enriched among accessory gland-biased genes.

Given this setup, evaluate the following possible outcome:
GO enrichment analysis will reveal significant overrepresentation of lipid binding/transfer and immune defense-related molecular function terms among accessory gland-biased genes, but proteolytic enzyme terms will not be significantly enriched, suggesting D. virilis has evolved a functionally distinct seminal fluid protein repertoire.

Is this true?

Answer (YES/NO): NO